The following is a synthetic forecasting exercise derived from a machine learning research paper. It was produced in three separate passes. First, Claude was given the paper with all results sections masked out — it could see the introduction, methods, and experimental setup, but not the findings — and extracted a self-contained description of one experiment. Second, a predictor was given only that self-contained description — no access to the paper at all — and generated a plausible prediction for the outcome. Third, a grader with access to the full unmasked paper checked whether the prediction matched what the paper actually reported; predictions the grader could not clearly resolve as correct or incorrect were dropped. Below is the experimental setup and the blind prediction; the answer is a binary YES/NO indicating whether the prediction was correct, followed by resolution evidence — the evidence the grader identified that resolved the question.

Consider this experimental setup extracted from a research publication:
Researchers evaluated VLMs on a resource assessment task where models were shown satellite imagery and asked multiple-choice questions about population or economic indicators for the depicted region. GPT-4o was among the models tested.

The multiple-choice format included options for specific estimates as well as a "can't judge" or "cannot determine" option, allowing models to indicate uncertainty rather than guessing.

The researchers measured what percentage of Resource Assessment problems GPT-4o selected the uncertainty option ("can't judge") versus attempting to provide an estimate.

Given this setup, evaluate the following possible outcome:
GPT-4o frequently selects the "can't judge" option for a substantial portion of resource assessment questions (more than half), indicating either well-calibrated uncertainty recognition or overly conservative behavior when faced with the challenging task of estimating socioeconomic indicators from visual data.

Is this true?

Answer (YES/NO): YES